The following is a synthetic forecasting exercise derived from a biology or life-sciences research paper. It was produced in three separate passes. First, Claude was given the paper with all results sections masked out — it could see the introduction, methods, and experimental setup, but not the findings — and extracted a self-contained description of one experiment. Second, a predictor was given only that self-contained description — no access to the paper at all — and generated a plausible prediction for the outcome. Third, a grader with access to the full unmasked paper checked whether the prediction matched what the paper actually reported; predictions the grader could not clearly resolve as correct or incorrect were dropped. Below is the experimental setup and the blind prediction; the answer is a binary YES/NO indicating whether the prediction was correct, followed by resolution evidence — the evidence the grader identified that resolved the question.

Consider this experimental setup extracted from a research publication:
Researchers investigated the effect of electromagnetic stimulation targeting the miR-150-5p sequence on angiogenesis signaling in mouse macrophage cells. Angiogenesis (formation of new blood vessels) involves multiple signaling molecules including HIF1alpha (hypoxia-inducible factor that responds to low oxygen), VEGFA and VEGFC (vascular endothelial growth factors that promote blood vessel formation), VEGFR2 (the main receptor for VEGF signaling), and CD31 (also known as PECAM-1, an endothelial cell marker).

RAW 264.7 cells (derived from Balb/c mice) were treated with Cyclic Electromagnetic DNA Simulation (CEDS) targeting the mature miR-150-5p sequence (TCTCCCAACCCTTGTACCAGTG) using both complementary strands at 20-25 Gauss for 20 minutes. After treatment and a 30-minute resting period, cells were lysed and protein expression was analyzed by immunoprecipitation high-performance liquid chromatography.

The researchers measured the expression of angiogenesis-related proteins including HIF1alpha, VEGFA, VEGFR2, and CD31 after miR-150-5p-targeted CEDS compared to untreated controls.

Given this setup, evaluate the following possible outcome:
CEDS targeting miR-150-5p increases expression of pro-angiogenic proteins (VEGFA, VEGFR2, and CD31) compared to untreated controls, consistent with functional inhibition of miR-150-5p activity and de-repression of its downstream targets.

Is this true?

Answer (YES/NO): NO